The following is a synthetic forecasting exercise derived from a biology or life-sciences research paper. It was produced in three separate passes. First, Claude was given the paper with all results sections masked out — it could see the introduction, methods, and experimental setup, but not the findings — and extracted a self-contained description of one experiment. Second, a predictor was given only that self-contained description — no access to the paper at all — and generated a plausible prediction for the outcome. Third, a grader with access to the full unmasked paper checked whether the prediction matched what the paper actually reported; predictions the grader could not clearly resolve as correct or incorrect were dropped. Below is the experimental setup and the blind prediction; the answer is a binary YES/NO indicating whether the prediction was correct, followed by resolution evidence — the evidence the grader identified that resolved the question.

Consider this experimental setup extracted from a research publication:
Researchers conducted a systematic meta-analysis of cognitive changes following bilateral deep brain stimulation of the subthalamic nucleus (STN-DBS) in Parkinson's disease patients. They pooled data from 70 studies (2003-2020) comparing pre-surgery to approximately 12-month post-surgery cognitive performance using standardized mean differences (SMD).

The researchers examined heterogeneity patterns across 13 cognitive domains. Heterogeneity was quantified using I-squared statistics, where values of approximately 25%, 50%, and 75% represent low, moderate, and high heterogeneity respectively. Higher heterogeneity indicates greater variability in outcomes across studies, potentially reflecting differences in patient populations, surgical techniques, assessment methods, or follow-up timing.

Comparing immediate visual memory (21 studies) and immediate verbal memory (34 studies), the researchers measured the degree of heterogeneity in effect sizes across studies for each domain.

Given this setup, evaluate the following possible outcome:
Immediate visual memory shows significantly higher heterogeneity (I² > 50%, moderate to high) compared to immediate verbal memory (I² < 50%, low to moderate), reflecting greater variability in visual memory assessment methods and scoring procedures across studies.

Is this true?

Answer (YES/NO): NO